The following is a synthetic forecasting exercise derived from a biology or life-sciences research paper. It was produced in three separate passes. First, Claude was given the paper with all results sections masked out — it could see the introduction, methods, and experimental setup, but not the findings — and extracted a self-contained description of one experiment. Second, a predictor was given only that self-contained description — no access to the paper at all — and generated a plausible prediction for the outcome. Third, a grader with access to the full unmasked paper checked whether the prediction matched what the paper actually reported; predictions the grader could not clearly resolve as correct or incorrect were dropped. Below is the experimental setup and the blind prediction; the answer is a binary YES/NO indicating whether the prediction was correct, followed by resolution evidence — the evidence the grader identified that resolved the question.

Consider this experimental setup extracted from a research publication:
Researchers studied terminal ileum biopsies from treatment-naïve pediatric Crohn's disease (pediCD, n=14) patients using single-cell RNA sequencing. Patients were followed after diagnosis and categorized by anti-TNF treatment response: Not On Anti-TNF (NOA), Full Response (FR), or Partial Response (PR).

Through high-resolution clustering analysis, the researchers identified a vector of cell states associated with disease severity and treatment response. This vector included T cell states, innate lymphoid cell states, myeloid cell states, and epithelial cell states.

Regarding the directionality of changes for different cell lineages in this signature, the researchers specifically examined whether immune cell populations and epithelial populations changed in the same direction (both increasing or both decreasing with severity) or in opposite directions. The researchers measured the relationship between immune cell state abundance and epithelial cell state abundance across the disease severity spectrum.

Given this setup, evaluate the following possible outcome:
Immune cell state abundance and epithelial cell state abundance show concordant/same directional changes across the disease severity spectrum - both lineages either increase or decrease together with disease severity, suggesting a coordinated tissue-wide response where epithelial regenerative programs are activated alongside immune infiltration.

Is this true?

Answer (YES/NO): NO